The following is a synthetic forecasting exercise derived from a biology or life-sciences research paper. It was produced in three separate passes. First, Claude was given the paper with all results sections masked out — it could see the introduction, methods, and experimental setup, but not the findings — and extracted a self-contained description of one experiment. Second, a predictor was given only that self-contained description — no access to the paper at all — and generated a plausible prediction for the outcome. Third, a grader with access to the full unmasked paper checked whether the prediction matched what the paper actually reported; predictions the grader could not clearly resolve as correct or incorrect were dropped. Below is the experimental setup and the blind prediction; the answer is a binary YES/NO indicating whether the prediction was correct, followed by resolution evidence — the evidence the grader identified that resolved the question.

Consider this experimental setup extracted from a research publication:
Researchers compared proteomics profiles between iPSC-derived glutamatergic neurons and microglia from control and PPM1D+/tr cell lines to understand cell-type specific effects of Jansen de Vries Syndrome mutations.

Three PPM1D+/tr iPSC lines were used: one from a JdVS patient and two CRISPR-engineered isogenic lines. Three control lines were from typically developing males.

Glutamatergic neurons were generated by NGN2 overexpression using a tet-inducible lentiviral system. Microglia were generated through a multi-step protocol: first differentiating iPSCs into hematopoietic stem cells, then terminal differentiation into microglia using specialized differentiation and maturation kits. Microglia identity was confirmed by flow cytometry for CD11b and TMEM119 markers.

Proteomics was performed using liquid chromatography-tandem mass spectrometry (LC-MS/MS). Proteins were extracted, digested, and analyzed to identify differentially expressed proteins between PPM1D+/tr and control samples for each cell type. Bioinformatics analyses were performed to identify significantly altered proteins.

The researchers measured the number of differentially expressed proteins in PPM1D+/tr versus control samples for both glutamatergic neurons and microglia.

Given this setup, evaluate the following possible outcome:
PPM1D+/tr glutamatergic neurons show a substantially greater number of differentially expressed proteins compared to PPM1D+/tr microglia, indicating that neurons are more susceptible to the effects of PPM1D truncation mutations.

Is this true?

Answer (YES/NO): NO